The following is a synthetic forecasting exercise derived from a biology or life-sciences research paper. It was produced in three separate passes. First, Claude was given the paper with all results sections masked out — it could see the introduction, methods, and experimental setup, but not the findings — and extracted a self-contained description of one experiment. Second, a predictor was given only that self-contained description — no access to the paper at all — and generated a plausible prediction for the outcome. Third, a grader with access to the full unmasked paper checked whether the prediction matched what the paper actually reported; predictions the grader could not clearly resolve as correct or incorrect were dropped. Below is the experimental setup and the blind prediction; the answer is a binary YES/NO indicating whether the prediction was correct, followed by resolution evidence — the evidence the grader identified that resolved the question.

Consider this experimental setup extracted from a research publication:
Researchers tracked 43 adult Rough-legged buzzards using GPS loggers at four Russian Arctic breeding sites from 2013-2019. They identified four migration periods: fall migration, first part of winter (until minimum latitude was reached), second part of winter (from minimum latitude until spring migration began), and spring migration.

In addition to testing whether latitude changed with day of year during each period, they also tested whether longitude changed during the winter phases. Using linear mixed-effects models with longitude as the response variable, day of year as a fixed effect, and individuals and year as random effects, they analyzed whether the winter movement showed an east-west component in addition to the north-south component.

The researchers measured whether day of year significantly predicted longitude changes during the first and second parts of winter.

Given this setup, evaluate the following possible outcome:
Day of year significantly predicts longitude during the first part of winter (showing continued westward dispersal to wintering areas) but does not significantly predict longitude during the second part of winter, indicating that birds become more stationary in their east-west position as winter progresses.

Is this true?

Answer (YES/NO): NO